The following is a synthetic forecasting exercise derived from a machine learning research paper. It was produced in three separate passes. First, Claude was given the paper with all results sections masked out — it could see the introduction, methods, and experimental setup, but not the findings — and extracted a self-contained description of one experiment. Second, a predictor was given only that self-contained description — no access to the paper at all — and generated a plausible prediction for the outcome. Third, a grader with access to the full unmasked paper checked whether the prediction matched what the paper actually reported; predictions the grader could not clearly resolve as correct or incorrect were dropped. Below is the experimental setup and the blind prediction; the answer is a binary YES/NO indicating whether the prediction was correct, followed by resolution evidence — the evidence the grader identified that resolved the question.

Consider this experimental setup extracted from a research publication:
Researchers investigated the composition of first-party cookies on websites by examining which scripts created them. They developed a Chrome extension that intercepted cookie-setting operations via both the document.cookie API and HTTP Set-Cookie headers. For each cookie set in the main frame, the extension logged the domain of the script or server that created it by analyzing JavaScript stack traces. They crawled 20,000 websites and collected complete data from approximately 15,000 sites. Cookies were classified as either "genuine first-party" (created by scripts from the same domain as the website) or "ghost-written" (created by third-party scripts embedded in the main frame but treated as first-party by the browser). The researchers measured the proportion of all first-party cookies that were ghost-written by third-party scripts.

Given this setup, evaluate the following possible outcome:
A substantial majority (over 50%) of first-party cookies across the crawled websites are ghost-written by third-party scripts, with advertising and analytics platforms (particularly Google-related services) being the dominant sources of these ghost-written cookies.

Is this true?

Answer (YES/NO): YES